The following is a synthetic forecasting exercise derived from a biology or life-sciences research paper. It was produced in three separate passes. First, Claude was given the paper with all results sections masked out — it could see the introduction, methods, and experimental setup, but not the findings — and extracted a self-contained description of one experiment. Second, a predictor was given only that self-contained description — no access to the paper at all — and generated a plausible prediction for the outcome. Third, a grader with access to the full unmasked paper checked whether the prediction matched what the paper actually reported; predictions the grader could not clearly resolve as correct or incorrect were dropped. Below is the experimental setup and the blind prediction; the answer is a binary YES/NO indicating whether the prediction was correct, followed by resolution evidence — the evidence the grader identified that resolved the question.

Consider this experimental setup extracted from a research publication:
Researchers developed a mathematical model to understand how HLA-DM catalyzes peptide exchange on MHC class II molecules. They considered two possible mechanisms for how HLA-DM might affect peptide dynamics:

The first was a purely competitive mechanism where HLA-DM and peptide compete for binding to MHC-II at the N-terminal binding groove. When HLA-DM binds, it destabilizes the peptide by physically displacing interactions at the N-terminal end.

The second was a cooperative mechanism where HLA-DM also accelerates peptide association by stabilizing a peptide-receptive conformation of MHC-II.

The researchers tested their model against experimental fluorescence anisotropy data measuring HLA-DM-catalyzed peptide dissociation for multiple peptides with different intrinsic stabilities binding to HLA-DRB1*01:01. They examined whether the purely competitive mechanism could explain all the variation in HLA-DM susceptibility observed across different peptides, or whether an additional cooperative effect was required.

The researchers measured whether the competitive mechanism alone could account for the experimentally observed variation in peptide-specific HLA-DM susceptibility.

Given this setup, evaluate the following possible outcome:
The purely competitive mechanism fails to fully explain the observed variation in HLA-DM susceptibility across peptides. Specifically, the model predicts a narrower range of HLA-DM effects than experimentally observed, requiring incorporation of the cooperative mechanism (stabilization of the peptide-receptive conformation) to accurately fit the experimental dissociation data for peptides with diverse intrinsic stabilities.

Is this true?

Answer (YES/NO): YES